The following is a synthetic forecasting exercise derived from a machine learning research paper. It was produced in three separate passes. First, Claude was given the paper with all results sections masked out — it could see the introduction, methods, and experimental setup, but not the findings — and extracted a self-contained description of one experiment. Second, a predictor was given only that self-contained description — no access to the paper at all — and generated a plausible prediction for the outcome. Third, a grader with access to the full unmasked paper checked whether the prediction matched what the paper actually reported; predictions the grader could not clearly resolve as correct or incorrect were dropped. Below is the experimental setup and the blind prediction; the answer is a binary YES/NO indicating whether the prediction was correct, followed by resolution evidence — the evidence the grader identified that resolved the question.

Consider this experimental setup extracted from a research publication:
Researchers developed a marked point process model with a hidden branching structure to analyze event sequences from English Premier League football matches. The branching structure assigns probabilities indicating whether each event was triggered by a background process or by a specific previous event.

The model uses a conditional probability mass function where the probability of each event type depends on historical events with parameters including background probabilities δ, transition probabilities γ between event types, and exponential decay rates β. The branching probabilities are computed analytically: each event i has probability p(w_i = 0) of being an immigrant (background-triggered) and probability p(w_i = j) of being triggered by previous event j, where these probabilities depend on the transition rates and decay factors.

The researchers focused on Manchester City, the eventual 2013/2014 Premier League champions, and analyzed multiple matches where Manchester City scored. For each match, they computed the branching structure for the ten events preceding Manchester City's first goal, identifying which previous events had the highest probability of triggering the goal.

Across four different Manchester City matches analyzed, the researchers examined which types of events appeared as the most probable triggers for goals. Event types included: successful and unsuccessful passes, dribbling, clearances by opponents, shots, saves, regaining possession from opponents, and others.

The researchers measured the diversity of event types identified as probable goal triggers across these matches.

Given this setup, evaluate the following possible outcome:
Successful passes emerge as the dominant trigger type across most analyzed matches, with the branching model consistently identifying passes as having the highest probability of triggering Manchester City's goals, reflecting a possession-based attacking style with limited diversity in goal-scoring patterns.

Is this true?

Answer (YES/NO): NO